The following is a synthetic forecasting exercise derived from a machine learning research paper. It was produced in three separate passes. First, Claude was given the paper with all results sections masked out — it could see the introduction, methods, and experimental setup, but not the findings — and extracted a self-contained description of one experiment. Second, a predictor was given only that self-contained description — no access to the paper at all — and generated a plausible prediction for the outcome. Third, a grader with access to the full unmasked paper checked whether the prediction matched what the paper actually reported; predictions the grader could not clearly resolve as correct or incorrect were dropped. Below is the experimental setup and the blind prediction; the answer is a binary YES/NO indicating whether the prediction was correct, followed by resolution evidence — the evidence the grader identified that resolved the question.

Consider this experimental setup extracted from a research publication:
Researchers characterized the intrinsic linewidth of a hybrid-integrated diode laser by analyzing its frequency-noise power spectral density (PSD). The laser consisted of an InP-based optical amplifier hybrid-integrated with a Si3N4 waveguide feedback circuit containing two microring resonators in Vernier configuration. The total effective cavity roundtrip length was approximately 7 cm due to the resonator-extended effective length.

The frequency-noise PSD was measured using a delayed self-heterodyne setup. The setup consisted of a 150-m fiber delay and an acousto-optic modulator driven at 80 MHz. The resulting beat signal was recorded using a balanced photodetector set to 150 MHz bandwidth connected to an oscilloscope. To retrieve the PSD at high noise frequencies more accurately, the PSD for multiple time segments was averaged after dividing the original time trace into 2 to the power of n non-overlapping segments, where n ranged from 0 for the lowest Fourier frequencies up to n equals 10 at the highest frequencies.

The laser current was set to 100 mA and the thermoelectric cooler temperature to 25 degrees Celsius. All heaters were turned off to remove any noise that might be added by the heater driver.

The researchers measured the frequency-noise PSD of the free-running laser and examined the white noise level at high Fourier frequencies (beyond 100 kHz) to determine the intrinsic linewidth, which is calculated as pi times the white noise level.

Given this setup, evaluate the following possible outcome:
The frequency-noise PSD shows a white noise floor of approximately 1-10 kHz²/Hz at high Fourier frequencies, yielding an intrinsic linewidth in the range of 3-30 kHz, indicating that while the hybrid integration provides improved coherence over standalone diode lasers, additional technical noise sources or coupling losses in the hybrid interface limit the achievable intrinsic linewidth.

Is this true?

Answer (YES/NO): NO